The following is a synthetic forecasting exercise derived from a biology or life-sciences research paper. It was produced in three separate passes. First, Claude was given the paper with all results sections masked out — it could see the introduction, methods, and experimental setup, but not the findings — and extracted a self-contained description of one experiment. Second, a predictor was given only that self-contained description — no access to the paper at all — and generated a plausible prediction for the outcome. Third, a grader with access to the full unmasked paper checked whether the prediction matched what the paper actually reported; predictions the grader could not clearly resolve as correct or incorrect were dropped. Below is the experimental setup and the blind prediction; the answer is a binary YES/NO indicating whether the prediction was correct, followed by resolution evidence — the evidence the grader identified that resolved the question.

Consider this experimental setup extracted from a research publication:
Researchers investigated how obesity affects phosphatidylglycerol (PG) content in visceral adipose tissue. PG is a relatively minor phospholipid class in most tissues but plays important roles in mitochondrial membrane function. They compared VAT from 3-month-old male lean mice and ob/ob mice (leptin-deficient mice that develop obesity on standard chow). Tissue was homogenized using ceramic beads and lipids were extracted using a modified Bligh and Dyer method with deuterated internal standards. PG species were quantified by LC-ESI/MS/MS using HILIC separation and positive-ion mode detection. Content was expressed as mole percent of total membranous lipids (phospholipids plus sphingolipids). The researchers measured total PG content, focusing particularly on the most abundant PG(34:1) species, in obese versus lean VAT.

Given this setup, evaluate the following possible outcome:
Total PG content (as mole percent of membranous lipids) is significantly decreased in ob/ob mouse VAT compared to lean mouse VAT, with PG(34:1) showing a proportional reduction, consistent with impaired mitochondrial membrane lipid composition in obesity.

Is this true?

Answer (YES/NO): NO